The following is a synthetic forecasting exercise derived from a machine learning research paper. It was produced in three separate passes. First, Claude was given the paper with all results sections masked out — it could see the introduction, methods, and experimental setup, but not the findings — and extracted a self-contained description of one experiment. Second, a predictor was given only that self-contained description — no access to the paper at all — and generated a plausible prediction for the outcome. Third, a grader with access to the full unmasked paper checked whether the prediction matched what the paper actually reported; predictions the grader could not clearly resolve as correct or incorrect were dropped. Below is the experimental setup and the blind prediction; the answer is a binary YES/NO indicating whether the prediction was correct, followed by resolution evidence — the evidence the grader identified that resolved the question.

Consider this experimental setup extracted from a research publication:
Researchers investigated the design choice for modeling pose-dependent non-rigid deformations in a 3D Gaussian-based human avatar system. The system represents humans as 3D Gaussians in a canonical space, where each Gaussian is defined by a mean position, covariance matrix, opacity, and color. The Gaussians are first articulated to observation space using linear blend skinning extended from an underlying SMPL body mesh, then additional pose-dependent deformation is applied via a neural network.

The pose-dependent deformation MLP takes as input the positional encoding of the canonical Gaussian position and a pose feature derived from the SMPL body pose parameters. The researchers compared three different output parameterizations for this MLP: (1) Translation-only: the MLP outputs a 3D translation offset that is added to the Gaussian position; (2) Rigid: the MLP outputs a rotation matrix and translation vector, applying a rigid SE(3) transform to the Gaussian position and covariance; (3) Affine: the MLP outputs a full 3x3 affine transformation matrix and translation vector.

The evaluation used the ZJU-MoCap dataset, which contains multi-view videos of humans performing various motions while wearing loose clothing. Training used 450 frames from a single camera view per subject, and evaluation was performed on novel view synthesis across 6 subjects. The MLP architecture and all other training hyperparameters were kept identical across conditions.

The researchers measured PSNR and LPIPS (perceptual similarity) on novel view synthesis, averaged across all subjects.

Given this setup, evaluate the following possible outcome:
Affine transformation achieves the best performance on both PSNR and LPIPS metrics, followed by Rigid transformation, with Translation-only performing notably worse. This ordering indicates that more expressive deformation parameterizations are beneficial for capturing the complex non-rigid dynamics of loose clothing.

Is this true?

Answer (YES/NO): NO